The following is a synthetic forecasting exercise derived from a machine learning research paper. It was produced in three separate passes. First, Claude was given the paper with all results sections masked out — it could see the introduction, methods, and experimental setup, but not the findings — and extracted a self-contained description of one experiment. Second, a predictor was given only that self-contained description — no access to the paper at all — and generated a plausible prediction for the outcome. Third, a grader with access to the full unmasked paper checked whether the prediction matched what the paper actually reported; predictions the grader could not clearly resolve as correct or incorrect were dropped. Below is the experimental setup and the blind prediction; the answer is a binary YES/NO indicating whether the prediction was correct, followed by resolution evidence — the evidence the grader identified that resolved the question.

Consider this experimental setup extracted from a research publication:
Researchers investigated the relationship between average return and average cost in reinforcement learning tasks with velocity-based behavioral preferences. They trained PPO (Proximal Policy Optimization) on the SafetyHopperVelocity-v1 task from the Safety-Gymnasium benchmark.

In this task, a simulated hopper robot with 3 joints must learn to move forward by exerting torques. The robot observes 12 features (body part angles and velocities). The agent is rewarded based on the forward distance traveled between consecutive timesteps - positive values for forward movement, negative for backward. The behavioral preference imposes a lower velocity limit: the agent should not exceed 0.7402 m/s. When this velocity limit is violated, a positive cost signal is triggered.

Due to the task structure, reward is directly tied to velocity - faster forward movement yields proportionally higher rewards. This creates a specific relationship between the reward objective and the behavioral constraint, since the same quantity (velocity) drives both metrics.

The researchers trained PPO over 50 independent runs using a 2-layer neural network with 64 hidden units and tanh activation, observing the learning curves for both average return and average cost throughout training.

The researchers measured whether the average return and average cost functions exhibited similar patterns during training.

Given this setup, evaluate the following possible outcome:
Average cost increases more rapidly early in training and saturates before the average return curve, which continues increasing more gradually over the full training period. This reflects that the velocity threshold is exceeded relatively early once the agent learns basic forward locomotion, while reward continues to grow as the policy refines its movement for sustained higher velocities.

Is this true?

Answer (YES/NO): NO